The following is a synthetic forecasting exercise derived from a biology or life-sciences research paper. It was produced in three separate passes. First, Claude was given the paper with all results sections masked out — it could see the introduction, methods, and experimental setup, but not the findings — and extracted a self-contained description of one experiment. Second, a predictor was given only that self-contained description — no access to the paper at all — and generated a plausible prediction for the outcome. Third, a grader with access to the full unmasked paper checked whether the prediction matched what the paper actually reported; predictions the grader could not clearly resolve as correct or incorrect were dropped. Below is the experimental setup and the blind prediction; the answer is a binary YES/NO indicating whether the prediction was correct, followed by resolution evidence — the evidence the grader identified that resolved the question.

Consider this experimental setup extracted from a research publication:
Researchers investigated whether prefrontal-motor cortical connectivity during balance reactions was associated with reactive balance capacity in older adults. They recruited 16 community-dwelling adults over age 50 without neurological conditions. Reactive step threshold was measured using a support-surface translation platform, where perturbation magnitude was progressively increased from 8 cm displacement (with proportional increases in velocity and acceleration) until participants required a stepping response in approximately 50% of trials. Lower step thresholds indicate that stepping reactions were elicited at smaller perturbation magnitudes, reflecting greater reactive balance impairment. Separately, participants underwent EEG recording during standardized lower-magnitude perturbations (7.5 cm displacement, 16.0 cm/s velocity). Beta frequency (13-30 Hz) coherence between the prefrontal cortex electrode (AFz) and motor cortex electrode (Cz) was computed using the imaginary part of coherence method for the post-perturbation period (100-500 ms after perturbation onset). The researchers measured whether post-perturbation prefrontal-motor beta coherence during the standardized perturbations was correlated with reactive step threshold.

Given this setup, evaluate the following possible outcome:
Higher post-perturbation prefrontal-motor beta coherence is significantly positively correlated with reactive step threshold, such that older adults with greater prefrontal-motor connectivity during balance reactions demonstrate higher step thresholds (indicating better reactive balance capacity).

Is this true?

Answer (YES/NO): NO